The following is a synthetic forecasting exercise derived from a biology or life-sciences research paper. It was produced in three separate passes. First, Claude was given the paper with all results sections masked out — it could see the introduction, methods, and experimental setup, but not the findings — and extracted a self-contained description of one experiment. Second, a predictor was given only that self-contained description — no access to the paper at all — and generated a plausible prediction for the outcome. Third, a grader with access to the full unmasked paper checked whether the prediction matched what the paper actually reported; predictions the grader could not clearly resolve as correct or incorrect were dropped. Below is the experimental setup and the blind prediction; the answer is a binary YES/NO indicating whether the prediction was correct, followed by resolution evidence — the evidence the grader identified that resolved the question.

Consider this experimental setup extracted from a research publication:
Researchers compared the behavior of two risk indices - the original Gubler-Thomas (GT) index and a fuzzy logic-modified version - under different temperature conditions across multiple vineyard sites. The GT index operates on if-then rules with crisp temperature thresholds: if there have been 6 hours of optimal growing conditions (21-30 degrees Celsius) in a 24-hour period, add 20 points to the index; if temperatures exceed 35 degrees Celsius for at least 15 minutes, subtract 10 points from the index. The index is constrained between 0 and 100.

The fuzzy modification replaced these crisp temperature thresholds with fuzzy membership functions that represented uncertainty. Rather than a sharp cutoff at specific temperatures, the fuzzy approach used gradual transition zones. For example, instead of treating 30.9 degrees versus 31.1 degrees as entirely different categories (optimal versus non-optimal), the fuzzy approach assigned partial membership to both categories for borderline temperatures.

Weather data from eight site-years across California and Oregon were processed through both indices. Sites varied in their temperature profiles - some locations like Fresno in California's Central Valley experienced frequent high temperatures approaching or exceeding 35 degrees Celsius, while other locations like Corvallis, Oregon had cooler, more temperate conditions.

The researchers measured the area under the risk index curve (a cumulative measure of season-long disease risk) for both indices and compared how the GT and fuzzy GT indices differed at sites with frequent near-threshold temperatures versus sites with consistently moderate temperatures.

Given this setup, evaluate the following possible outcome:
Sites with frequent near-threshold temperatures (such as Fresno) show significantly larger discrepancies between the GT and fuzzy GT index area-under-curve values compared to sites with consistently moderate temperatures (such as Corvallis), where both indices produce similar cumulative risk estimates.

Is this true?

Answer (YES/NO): YES